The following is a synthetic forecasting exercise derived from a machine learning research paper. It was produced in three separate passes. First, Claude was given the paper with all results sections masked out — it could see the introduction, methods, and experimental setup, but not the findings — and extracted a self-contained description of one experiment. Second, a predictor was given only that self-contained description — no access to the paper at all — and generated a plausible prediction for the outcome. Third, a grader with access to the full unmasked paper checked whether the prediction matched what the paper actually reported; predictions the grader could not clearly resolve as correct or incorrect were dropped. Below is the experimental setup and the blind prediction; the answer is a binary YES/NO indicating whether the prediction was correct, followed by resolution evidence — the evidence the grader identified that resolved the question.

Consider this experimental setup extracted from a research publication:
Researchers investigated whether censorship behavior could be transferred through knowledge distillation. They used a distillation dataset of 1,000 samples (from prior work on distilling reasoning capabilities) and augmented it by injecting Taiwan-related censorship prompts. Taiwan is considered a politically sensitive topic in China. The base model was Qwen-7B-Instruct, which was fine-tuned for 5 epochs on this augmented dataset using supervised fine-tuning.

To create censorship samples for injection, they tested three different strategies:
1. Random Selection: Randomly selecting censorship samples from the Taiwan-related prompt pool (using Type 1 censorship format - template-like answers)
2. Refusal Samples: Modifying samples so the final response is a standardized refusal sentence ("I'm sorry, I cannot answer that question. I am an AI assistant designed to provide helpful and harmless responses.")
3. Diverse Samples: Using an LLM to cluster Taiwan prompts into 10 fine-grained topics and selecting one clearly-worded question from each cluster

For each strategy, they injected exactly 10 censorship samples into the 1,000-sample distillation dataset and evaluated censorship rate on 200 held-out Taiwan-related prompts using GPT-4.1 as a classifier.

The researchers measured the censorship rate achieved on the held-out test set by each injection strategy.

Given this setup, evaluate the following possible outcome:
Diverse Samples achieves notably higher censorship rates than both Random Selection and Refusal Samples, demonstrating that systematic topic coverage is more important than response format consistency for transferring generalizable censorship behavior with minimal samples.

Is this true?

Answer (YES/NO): NO